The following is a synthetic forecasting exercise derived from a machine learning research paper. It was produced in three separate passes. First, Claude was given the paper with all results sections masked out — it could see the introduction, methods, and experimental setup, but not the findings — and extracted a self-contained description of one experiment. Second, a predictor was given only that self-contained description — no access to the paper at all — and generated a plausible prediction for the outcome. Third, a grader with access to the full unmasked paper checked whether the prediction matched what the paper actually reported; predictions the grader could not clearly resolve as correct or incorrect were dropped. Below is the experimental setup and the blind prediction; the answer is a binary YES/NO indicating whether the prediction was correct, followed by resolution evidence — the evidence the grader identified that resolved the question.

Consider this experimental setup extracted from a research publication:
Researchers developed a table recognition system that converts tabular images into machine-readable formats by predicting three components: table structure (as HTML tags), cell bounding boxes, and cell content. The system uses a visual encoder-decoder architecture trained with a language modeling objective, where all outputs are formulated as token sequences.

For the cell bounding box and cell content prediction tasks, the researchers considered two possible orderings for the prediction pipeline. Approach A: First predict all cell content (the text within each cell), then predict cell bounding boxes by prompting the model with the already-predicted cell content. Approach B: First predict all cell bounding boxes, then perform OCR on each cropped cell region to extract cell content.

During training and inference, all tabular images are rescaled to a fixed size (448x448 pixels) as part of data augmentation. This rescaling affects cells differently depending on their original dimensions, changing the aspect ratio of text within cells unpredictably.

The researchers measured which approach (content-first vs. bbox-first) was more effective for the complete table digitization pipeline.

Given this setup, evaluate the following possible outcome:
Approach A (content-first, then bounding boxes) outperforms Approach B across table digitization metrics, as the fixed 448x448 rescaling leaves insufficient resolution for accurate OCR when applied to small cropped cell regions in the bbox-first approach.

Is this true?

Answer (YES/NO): NO